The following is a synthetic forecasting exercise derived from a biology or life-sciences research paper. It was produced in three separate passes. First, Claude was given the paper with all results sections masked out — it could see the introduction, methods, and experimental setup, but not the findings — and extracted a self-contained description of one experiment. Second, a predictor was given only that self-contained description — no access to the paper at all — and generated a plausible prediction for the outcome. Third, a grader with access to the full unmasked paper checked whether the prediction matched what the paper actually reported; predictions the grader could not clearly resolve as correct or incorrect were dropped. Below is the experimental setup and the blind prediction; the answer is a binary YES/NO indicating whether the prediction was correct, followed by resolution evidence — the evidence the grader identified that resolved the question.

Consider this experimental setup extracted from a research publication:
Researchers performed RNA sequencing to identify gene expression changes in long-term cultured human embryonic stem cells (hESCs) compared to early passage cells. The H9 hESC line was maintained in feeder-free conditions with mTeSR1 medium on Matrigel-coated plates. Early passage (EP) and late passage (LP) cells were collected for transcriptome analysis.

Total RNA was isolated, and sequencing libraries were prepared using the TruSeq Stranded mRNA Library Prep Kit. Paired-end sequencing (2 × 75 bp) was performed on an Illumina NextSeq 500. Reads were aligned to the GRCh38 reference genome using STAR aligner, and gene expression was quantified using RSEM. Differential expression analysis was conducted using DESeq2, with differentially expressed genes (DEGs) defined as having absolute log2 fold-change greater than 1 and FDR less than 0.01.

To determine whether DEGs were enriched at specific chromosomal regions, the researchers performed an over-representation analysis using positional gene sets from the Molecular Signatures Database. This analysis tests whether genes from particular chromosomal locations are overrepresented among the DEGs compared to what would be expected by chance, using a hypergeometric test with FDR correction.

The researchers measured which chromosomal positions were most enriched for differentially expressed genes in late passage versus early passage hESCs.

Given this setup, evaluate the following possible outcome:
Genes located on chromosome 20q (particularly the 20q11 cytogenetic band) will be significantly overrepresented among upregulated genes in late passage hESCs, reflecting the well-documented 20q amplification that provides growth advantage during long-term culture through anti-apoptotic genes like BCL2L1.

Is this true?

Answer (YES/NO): YES